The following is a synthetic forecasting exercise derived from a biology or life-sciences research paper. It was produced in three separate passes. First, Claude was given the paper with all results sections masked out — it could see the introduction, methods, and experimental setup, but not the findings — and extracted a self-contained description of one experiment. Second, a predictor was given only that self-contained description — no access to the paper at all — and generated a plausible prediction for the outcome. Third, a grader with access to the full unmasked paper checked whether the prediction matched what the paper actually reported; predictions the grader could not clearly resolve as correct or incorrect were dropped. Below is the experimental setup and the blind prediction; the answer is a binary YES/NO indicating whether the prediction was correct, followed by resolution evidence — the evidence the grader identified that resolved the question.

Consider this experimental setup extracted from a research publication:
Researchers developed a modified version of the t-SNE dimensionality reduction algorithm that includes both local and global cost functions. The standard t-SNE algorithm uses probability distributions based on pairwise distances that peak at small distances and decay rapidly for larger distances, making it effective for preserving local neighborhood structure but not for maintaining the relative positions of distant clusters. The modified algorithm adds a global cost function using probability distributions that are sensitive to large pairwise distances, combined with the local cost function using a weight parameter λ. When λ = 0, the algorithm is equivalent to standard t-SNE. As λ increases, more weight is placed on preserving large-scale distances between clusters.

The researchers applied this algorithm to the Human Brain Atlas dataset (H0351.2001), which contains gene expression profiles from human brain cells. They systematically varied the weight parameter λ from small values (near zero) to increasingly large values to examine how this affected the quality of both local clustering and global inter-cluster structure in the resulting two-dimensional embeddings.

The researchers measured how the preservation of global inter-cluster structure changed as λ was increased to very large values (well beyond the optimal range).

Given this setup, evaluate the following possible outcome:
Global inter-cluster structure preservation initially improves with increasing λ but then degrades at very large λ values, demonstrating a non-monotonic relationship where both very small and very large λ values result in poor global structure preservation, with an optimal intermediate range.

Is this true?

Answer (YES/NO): YES